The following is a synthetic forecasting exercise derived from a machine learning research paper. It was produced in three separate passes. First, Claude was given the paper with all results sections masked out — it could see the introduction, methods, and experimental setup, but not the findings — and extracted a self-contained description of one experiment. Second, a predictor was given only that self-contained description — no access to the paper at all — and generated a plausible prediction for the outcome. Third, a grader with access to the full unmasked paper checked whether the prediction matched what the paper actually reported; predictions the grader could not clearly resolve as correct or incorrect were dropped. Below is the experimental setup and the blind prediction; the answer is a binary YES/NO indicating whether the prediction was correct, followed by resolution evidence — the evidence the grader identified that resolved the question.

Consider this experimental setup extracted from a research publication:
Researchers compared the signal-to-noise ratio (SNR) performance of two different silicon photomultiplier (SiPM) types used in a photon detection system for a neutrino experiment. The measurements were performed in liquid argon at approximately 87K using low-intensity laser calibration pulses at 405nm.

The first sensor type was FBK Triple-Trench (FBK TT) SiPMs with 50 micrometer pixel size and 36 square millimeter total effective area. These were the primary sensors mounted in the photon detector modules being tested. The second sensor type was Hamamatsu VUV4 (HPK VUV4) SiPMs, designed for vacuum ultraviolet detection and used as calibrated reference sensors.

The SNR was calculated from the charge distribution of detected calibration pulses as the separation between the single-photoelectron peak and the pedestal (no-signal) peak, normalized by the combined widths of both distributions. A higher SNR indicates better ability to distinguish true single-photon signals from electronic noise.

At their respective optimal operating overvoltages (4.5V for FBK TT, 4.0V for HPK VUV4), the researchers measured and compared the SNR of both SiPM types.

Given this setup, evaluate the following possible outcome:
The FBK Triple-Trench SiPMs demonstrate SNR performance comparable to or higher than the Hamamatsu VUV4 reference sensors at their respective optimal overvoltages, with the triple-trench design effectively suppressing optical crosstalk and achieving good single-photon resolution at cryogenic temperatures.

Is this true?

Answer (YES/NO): NO